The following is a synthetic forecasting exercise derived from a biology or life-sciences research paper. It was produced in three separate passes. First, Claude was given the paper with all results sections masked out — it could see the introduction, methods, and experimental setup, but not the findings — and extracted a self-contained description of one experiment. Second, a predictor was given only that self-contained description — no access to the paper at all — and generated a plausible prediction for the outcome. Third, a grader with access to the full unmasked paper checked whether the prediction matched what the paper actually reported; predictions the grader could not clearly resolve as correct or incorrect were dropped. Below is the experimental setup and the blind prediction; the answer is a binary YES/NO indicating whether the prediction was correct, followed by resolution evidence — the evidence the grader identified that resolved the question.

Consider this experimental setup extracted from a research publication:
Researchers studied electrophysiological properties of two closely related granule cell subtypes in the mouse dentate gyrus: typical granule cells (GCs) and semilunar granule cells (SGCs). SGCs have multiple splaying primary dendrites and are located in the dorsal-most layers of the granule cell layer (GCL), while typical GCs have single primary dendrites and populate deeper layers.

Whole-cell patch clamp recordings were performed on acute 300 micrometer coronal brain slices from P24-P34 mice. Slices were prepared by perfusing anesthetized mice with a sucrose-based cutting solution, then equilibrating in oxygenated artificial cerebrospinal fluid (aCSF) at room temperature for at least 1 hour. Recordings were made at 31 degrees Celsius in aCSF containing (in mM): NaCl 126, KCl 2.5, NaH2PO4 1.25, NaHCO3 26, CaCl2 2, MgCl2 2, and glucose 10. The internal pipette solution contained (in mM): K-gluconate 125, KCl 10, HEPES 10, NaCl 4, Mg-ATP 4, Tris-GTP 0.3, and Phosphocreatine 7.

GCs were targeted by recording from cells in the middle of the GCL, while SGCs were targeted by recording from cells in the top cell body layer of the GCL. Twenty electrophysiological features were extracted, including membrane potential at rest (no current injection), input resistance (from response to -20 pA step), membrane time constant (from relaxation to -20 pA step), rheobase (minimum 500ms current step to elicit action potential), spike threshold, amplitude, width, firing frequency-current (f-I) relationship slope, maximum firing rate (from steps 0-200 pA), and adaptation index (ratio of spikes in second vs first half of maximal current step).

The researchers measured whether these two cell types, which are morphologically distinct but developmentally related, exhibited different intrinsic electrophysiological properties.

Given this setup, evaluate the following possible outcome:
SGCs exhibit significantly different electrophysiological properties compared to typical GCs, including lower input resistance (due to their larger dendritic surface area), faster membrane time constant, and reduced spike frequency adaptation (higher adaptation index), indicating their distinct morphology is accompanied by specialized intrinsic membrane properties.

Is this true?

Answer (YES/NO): NO